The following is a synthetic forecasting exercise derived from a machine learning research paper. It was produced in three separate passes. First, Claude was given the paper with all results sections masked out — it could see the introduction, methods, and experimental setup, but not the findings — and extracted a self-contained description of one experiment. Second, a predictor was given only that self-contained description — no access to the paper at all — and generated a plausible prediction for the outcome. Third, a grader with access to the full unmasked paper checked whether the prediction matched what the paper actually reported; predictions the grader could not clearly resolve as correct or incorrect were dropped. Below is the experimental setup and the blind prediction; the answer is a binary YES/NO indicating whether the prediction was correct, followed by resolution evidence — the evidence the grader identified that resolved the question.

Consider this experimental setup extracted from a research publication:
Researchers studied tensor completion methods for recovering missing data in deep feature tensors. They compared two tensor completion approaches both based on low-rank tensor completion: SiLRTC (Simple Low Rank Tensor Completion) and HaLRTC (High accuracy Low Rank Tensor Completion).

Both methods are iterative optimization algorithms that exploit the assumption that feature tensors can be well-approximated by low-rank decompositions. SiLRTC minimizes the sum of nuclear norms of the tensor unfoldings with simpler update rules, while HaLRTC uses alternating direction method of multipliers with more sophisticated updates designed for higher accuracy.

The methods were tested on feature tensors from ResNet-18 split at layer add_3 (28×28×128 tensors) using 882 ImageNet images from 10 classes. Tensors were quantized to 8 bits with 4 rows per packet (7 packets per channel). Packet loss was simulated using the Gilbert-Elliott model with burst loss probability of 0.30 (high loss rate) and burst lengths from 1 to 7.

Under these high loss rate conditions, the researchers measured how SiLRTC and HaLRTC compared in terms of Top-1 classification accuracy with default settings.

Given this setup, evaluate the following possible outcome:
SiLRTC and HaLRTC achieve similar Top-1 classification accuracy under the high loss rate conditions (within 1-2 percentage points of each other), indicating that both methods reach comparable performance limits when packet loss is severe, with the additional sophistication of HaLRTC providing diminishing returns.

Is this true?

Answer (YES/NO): NO